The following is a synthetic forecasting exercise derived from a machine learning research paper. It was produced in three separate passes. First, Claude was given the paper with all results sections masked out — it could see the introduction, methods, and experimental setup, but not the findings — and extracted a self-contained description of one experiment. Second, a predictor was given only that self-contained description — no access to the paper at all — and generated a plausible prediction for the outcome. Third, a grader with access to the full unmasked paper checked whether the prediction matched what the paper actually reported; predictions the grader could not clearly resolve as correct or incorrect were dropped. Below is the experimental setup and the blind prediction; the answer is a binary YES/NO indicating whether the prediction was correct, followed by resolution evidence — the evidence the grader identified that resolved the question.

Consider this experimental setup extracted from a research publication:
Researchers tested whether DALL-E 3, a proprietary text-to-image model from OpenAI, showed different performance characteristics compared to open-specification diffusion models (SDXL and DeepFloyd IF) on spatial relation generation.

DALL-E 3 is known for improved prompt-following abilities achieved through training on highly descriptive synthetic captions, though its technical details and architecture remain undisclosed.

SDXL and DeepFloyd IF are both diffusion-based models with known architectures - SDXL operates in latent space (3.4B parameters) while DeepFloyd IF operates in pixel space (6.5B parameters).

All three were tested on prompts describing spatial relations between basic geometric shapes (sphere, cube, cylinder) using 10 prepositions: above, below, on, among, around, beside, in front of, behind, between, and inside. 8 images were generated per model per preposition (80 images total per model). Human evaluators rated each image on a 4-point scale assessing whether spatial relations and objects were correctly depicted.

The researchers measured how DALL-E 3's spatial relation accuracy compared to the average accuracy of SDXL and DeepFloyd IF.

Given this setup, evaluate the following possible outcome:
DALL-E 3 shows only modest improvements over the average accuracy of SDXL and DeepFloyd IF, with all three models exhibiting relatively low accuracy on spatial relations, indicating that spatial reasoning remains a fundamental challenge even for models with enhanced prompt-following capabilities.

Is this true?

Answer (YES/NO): NO